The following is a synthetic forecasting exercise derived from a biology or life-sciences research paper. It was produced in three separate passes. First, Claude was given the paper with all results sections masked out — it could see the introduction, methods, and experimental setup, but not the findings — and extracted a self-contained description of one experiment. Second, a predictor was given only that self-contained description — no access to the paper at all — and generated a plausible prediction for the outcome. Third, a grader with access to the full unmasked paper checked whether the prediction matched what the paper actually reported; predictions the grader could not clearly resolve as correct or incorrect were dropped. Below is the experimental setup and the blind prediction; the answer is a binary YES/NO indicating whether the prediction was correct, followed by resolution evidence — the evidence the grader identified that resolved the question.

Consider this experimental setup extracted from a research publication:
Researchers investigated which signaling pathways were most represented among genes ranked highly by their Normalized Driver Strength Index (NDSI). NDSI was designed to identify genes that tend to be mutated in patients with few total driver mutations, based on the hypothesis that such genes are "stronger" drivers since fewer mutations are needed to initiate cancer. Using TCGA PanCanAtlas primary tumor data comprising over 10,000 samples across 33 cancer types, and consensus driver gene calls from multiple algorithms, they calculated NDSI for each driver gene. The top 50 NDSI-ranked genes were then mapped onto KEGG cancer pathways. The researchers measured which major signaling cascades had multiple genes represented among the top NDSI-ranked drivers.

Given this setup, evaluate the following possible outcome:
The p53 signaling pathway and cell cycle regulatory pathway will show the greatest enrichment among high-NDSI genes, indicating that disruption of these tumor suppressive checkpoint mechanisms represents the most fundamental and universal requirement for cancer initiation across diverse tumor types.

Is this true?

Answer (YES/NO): NO